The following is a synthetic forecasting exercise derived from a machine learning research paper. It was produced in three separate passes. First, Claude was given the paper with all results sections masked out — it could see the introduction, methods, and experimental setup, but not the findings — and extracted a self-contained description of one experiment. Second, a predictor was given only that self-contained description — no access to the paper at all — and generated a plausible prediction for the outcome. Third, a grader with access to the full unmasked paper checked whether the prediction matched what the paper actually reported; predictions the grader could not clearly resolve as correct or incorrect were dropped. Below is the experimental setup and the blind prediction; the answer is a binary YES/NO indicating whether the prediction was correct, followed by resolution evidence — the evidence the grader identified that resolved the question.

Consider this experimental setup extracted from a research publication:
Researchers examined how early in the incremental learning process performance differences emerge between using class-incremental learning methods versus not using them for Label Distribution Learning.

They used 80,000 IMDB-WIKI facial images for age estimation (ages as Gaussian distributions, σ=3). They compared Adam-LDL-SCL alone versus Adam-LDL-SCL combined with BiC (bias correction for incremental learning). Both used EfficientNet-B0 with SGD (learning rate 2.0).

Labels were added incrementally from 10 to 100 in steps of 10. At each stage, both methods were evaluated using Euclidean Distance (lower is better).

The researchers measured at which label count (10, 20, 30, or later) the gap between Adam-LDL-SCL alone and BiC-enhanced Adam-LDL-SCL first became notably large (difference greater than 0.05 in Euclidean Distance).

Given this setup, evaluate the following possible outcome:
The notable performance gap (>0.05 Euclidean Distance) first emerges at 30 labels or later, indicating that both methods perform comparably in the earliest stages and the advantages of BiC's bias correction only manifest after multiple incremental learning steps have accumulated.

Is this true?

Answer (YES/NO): YES